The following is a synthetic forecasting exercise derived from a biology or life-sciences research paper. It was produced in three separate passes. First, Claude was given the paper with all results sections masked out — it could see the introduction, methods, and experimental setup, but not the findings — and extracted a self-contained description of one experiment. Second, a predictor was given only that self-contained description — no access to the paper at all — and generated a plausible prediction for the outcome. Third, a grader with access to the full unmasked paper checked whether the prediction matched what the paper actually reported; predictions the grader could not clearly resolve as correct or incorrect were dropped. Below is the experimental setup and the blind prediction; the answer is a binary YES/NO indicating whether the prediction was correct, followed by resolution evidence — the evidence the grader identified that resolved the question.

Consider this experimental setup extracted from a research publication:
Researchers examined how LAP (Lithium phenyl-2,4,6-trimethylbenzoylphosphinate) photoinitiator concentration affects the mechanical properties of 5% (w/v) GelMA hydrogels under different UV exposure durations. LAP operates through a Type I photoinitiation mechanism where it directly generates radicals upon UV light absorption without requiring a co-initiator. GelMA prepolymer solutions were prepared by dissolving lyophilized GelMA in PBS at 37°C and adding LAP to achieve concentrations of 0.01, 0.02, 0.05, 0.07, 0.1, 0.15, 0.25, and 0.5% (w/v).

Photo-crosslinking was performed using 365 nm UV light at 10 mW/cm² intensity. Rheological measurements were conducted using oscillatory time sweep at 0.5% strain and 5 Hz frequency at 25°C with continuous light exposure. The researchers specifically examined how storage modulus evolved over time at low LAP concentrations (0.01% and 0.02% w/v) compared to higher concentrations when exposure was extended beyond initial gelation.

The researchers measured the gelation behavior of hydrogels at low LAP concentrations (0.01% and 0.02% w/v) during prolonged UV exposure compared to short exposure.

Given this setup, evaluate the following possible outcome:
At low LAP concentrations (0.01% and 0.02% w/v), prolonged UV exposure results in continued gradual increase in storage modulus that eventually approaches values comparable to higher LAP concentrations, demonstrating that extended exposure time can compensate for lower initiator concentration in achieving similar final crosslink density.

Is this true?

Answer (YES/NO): NO